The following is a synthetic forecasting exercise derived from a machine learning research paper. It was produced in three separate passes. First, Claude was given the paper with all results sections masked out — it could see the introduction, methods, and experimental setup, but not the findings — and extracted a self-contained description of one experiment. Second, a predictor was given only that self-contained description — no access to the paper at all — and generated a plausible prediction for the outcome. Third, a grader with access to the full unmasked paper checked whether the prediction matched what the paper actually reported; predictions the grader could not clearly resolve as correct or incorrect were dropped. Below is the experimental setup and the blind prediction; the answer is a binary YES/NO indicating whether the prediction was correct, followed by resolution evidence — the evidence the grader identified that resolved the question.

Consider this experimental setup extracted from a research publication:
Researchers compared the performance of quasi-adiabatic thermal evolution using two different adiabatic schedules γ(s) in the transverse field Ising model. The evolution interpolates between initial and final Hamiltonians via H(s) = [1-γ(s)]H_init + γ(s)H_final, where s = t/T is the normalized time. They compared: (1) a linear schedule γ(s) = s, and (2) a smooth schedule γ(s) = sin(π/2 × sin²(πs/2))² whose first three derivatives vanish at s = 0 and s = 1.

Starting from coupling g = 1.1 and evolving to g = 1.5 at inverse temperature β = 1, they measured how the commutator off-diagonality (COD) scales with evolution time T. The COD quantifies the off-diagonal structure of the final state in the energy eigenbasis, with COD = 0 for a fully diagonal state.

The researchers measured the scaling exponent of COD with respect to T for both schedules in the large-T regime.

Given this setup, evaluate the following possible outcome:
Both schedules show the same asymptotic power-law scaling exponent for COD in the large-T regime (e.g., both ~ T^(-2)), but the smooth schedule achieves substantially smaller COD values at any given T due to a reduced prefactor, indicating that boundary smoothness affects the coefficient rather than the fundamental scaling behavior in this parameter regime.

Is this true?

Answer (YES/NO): NO